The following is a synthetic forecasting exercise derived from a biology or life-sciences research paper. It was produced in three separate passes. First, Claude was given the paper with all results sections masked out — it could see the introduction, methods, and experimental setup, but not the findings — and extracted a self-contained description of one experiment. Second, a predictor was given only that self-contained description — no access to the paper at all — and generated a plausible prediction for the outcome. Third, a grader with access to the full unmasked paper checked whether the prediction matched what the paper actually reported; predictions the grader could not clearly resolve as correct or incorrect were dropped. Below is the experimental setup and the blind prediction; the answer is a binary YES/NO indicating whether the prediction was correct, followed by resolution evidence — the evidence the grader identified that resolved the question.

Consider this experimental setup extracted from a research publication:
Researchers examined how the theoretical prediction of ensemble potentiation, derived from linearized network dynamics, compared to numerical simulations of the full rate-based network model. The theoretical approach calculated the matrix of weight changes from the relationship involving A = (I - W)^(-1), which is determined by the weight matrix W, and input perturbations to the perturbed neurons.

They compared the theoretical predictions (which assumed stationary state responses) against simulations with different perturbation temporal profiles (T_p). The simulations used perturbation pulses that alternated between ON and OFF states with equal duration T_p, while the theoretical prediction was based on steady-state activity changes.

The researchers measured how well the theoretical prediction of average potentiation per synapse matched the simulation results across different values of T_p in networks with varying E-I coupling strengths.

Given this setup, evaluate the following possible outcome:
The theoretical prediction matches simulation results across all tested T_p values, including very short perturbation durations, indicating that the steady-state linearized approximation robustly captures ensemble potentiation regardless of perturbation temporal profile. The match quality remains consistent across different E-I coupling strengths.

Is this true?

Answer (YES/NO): NO